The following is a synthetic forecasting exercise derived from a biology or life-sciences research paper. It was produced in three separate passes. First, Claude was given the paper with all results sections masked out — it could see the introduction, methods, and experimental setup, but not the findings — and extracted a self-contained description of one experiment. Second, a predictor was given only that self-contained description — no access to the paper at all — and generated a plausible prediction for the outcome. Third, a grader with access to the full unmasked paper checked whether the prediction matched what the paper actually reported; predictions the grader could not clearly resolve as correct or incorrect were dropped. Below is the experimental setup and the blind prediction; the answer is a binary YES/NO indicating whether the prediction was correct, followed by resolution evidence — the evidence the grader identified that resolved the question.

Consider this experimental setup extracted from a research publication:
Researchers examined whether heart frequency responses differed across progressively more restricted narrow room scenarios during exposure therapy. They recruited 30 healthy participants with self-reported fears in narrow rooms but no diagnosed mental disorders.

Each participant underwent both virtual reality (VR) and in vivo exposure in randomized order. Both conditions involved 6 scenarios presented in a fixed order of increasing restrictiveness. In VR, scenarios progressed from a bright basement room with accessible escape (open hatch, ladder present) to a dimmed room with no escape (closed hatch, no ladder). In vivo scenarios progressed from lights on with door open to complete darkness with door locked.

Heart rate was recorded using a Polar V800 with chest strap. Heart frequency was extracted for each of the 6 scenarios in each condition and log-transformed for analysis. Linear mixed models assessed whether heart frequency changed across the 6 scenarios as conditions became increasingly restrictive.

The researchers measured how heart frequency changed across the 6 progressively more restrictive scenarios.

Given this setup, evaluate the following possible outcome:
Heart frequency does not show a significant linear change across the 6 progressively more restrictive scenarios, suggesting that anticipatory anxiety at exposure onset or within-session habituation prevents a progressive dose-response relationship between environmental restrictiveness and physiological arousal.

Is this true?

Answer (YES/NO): YES